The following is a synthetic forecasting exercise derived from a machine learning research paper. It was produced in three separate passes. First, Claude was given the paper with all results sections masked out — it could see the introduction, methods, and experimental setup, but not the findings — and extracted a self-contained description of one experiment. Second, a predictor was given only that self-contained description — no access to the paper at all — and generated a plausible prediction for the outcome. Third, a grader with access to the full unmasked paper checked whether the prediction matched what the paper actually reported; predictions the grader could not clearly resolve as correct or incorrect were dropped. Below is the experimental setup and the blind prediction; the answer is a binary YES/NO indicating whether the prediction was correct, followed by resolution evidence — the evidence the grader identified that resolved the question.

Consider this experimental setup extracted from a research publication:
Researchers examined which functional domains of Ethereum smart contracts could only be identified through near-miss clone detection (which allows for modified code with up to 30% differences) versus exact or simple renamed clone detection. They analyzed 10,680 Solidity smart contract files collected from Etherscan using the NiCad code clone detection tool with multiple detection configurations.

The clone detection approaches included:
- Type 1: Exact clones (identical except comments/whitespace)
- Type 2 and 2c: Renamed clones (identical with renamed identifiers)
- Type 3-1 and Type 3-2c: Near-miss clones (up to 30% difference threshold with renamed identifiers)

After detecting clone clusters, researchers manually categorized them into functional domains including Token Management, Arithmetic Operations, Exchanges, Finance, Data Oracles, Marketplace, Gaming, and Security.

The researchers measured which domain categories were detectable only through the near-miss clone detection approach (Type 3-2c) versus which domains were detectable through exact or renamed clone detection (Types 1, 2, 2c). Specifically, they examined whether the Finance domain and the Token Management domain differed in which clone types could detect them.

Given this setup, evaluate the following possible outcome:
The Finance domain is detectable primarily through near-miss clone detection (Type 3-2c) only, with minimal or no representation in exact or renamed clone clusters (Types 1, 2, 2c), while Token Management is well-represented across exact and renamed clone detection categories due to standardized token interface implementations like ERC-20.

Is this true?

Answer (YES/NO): YES